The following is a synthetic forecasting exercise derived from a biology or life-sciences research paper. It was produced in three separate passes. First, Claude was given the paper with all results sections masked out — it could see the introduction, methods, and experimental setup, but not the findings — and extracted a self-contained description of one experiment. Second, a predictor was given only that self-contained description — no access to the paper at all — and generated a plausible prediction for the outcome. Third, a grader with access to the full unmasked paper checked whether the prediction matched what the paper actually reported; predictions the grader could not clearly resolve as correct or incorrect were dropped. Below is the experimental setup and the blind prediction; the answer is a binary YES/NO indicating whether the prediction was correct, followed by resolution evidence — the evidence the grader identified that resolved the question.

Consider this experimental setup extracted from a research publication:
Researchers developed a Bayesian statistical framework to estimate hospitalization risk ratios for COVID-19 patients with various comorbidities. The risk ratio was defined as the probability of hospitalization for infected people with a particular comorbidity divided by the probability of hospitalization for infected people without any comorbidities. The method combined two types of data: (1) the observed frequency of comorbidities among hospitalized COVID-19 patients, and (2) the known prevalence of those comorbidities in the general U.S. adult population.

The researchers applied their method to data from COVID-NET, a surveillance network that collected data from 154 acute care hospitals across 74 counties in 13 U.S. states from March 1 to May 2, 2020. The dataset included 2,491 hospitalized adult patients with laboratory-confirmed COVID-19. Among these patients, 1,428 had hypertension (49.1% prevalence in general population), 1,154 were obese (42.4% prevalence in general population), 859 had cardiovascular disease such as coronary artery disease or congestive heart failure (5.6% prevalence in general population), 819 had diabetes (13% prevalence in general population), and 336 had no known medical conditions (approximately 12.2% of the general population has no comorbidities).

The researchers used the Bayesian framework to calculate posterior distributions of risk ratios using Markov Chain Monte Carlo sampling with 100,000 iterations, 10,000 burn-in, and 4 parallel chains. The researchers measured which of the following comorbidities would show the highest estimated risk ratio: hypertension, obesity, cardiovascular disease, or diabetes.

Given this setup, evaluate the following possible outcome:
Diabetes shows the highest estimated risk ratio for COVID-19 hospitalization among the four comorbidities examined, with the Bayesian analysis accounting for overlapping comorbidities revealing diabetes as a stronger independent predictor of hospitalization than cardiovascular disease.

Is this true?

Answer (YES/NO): NO